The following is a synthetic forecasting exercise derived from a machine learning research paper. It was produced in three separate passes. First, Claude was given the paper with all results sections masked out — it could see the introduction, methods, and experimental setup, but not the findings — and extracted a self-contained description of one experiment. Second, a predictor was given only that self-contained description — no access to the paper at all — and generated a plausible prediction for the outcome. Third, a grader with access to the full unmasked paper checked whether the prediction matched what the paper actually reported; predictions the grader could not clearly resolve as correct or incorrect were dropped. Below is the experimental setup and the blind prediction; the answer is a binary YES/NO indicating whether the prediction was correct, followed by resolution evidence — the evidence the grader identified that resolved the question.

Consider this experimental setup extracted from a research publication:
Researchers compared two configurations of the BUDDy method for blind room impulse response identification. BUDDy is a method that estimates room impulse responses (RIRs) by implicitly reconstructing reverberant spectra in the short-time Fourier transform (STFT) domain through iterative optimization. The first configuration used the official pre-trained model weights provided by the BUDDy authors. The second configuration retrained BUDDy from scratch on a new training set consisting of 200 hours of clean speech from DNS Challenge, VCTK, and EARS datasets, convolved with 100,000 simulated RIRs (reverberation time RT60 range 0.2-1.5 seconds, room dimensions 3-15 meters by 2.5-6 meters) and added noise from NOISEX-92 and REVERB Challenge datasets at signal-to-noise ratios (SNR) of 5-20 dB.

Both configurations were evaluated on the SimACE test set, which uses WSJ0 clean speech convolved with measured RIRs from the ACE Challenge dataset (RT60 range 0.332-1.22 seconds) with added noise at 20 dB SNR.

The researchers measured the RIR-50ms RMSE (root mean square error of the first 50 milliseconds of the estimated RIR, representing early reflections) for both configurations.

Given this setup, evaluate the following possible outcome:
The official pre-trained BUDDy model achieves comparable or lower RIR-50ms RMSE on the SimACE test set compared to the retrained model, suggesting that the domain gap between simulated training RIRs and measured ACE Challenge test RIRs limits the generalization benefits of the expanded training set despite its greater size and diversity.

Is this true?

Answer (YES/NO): YES